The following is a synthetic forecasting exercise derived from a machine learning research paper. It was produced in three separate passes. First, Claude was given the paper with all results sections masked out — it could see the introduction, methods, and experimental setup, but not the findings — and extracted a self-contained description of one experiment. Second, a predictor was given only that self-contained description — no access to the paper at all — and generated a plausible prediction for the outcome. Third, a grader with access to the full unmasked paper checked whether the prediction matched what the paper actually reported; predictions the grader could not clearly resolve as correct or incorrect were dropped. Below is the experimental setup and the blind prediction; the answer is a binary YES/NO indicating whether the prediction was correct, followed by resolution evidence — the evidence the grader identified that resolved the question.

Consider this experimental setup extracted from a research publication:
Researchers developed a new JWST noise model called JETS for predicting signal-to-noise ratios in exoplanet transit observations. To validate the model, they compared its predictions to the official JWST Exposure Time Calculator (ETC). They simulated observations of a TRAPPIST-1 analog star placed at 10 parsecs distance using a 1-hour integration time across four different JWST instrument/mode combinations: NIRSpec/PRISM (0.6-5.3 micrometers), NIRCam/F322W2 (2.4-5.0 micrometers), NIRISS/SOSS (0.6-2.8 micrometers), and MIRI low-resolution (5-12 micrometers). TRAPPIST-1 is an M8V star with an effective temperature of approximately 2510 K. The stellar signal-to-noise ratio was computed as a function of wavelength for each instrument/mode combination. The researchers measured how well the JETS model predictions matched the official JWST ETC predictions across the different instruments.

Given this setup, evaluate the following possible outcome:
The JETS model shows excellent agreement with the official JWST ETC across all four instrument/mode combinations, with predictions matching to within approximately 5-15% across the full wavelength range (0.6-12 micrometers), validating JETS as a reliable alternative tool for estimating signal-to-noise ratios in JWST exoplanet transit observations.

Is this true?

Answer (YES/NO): NO